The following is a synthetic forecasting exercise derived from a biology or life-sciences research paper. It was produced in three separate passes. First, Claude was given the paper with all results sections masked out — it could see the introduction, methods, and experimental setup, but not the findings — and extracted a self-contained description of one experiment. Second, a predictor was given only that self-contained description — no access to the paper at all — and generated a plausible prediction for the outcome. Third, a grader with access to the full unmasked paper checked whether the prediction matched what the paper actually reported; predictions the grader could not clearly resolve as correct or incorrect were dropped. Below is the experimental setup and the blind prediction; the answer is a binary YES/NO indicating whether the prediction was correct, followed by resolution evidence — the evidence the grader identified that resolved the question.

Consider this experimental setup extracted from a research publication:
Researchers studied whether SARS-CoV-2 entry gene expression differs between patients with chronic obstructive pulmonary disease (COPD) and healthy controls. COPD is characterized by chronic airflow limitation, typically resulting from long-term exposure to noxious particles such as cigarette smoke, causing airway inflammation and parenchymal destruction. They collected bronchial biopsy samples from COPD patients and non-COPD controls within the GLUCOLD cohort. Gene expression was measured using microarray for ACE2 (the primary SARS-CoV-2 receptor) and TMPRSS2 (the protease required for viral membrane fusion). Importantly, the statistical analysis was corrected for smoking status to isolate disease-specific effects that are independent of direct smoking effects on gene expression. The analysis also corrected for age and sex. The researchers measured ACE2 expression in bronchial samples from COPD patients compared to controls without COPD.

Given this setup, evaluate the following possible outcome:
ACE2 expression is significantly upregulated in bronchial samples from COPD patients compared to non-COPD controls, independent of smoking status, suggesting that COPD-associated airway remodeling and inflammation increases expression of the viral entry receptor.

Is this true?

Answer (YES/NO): NO